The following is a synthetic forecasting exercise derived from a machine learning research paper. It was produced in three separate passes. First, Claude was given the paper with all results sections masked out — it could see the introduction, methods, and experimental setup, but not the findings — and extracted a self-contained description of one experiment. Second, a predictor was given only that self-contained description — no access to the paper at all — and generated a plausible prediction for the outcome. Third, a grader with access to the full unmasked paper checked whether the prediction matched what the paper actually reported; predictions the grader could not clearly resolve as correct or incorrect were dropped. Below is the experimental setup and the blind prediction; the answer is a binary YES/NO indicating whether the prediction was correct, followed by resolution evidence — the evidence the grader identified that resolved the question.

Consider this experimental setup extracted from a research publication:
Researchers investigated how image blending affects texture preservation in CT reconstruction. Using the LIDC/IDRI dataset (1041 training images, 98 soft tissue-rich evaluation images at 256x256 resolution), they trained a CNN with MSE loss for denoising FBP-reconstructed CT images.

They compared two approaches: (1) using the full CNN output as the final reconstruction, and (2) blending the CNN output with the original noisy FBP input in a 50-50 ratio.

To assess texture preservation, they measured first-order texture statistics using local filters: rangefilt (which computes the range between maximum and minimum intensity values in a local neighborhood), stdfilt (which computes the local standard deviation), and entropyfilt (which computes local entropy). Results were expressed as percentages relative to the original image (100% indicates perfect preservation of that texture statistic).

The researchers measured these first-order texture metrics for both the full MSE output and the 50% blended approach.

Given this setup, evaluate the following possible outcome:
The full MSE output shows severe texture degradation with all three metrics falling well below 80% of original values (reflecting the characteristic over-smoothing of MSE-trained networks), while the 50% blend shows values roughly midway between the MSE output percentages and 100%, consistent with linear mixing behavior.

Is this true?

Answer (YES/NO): NO